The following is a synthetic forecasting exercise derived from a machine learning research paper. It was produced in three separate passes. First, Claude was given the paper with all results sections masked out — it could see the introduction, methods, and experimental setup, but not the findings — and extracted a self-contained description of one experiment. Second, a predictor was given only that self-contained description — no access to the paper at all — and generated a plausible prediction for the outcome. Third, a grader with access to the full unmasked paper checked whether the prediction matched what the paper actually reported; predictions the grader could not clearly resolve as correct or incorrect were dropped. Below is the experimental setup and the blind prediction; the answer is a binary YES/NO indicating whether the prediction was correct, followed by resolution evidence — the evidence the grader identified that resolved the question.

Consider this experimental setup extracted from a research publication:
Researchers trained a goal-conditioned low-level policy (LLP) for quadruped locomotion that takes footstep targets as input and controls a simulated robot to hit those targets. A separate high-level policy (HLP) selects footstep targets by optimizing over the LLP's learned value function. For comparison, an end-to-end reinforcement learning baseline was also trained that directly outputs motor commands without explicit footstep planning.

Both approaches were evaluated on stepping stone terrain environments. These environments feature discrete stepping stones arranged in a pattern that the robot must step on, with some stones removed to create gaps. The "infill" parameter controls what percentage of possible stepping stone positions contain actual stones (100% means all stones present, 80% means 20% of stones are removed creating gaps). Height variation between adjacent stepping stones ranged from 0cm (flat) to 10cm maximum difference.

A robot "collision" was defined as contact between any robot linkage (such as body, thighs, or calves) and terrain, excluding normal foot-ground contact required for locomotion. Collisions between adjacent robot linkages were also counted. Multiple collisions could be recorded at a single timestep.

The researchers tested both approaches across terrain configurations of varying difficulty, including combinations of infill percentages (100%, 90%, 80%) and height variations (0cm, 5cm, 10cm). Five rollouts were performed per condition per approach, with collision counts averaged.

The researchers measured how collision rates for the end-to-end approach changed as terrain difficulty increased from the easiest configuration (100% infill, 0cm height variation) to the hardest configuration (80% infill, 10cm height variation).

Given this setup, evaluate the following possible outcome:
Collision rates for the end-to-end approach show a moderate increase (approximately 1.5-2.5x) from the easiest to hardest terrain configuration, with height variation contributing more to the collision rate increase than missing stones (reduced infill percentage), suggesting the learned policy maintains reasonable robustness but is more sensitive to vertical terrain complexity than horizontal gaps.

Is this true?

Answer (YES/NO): NO